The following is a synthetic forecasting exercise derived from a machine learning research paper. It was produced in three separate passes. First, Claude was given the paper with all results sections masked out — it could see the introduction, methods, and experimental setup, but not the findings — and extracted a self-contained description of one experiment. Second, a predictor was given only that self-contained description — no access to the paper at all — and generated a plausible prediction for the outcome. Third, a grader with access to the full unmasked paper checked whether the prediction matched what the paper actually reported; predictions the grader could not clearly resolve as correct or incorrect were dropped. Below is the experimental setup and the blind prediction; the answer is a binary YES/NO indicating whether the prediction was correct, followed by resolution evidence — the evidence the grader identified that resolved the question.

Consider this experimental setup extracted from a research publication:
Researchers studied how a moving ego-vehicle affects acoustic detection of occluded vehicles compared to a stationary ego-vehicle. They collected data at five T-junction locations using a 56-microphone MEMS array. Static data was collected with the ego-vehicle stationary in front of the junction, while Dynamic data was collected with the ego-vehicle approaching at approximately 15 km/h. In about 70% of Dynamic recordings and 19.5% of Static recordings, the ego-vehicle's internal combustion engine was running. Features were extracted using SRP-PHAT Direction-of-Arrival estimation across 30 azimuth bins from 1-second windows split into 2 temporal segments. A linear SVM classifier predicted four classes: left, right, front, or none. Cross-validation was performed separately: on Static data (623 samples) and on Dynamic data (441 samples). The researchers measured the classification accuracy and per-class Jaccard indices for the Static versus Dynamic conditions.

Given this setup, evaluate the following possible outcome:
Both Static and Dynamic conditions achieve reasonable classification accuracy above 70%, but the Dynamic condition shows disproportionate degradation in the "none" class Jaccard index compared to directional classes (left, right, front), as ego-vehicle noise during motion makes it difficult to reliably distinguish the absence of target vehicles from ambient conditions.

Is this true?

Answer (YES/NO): NO